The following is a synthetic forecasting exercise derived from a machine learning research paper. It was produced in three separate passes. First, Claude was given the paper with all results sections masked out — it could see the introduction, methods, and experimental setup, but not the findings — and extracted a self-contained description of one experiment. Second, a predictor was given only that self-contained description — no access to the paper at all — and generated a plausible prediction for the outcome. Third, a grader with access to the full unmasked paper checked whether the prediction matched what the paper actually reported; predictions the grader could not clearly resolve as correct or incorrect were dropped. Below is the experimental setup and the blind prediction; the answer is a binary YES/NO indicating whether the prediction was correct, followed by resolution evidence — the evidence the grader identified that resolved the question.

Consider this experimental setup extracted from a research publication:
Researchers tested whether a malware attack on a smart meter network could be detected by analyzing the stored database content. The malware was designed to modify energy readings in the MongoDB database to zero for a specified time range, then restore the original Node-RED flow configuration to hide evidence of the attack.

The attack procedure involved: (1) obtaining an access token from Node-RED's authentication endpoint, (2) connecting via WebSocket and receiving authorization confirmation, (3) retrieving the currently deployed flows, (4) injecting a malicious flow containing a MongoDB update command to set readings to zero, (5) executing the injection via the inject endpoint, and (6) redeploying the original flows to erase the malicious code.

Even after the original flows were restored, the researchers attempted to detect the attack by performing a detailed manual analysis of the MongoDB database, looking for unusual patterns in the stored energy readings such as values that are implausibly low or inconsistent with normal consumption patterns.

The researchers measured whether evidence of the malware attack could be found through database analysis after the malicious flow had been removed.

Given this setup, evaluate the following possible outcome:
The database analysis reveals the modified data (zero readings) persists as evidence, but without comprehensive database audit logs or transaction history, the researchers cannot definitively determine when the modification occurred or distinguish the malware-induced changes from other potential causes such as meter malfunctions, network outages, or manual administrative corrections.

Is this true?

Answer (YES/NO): YES